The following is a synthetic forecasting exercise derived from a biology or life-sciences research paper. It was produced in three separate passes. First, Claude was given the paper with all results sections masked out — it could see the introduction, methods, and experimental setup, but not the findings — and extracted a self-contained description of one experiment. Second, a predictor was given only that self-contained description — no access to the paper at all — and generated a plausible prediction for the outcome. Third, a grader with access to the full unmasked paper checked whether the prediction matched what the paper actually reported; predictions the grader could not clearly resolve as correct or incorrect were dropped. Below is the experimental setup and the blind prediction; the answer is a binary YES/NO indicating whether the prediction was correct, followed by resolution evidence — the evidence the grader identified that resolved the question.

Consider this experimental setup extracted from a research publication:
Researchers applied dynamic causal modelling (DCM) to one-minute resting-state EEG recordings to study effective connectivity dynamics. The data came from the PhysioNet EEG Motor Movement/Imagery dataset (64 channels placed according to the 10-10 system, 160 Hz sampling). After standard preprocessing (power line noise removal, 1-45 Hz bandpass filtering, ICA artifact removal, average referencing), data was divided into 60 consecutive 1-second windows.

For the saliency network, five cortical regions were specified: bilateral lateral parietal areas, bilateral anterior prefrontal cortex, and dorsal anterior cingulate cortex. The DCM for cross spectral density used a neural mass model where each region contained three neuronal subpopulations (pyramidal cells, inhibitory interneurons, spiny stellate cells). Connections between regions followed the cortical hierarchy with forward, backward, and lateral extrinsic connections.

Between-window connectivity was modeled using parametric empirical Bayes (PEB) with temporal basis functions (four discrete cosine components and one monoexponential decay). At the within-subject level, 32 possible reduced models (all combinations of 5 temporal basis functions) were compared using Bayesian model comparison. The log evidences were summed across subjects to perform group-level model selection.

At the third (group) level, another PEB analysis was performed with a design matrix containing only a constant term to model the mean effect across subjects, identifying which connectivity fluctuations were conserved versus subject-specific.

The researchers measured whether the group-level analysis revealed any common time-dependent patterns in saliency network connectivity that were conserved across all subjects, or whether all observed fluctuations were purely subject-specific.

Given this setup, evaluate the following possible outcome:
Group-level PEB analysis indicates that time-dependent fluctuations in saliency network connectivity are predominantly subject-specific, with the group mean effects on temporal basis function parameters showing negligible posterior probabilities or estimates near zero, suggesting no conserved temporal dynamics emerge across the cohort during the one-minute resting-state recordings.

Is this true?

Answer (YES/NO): NO